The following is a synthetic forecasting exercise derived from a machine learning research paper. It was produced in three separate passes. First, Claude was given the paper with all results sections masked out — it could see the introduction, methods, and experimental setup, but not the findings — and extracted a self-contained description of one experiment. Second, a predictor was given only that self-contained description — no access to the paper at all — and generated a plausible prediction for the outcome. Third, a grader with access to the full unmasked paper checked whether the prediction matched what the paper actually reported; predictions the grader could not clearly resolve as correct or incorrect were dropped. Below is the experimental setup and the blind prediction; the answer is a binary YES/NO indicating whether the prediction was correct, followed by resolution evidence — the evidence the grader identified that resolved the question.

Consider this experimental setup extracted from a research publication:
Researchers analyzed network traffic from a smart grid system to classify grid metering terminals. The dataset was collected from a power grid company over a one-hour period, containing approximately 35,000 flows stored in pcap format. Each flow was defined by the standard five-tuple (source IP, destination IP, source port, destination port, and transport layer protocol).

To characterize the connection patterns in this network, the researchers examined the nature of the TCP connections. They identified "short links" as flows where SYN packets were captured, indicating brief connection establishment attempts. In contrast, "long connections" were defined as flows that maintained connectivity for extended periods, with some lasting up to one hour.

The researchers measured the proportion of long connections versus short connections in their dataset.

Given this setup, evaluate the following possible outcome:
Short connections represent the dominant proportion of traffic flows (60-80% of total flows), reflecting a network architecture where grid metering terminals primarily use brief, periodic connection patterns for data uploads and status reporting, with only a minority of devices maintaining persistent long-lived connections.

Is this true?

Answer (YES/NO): NO